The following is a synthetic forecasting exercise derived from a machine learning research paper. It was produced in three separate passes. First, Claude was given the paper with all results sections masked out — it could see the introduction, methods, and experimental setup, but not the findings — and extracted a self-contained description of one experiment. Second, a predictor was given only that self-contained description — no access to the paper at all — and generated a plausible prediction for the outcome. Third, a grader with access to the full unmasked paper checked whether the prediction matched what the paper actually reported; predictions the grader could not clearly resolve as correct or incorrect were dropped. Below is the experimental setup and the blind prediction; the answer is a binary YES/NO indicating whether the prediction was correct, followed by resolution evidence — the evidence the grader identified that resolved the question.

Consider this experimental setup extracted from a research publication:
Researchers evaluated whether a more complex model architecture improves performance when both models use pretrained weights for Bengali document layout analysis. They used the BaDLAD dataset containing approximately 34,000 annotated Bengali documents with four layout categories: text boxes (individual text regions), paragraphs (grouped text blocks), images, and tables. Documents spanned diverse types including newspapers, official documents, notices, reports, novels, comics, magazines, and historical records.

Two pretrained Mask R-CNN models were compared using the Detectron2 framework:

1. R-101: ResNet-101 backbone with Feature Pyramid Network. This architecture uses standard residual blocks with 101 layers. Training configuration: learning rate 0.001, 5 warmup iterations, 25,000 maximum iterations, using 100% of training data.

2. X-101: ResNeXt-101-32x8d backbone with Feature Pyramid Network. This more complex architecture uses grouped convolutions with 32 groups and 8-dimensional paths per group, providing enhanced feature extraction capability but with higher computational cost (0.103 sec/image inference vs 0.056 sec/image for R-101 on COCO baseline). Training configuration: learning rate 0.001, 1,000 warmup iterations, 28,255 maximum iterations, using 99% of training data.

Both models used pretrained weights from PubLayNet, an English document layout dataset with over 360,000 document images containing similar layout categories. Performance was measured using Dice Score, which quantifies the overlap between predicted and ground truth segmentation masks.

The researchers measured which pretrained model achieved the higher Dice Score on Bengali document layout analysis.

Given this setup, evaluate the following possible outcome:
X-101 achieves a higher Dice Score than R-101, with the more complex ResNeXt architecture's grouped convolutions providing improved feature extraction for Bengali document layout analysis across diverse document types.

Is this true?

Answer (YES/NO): NO